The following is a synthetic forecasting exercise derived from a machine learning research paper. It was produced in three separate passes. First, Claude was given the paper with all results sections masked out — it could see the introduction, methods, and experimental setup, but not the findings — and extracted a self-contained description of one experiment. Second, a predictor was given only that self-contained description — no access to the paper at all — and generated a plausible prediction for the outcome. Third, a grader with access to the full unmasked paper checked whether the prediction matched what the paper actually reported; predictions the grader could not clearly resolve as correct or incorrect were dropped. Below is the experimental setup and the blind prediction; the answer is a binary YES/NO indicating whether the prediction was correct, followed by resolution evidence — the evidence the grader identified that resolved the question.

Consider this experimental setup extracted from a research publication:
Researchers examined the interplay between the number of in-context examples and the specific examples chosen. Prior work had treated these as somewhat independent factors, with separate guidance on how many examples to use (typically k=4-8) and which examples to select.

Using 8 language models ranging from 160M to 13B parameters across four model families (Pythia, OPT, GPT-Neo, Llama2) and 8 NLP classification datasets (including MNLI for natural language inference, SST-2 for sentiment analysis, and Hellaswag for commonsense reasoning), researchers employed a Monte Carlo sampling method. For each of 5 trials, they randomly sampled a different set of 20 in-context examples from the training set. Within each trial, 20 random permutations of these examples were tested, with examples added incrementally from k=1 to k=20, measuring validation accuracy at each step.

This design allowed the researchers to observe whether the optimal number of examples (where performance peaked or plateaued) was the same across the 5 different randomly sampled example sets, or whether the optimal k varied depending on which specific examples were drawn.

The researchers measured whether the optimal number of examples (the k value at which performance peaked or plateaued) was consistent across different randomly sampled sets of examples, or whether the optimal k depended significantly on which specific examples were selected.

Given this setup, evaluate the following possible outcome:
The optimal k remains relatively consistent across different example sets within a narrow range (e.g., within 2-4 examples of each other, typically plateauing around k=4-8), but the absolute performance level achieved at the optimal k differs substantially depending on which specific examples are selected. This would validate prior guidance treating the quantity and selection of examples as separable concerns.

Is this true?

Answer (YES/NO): NO